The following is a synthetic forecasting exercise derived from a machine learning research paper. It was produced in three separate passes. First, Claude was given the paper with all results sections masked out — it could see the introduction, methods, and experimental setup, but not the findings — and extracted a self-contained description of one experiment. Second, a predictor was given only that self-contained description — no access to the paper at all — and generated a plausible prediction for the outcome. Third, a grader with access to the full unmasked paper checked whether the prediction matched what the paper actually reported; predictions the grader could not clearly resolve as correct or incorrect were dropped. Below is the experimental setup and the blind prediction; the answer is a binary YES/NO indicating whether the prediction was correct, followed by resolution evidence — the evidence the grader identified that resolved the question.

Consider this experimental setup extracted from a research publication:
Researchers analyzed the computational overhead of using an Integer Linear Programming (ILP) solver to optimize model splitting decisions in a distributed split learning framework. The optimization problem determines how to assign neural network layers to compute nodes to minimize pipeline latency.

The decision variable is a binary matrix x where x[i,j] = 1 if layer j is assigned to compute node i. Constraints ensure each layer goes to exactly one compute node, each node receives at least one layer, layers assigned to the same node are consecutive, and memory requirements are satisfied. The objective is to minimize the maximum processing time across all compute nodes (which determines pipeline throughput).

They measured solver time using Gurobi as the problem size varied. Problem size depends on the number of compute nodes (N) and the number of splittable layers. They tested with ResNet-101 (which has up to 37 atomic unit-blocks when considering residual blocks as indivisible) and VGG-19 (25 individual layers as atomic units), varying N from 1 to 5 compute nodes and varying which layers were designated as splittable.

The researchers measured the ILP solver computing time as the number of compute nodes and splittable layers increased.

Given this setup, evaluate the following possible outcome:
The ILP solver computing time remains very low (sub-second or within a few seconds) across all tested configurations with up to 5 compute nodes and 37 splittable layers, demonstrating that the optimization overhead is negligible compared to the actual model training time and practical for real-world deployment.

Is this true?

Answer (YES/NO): YES